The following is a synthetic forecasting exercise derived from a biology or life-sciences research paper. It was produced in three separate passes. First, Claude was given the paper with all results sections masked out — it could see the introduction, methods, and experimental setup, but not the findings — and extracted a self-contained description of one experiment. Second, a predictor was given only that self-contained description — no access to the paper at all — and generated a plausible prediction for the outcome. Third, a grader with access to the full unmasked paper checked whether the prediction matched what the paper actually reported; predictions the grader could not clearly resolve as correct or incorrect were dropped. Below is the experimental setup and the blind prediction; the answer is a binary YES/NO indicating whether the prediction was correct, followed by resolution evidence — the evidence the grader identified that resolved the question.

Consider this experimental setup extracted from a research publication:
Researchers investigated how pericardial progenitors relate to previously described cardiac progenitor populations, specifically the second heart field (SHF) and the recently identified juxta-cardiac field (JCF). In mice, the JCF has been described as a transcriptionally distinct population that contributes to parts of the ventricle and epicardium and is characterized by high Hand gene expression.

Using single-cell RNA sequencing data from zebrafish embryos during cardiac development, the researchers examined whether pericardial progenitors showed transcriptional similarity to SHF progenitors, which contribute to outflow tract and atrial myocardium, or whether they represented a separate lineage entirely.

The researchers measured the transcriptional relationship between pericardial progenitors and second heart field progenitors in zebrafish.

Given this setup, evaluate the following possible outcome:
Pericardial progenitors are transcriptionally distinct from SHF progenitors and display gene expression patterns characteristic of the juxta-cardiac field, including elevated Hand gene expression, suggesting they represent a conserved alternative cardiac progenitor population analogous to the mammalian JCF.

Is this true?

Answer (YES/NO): NO